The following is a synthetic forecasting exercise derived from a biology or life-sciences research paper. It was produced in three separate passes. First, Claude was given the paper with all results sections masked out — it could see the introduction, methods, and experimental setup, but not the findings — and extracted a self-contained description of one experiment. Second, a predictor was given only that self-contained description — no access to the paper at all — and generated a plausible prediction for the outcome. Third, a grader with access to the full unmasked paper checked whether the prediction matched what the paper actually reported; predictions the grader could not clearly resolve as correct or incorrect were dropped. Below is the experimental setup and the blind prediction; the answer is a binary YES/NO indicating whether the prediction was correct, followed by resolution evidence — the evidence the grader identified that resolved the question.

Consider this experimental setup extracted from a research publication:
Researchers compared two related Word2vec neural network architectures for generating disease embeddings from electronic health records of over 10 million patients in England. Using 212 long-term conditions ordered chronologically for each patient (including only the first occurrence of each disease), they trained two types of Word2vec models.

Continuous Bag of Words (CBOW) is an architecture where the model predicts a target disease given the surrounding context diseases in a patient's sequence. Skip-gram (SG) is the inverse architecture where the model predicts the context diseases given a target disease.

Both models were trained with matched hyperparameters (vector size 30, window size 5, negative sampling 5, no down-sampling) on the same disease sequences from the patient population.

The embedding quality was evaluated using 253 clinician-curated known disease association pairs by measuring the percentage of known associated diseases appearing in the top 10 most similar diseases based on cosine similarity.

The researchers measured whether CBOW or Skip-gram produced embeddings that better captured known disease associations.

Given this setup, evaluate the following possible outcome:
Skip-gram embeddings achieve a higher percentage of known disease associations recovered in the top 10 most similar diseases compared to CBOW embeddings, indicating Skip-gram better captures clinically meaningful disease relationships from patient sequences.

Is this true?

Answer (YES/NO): YES